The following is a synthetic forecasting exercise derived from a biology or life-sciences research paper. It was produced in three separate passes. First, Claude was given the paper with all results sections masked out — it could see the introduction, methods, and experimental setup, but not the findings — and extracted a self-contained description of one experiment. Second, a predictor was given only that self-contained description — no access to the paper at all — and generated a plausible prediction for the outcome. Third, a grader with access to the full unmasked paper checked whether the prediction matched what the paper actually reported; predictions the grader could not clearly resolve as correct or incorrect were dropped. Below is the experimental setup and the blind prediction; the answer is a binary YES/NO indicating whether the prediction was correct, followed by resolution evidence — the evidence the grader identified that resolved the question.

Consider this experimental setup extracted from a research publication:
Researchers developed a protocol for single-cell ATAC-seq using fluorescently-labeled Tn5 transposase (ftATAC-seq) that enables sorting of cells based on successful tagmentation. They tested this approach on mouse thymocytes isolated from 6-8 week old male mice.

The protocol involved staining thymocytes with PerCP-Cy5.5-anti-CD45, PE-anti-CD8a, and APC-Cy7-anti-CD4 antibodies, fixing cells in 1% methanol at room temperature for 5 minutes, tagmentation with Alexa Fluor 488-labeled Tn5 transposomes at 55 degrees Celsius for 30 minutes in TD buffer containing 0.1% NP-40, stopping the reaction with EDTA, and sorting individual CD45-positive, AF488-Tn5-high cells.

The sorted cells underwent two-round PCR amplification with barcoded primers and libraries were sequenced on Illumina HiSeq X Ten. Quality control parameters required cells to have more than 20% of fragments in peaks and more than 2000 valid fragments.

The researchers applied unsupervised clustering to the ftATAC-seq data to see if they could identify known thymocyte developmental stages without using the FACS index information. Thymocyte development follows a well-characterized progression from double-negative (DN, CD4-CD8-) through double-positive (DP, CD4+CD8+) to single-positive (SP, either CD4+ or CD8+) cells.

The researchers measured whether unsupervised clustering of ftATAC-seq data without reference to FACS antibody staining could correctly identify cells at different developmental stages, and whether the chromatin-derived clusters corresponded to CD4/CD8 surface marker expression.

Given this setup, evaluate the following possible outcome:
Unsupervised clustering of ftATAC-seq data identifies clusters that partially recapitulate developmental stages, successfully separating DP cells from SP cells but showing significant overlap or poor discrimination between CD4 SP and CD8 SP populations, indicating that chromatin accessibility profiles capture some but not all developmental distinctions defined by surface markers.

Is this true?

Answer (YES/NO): NO